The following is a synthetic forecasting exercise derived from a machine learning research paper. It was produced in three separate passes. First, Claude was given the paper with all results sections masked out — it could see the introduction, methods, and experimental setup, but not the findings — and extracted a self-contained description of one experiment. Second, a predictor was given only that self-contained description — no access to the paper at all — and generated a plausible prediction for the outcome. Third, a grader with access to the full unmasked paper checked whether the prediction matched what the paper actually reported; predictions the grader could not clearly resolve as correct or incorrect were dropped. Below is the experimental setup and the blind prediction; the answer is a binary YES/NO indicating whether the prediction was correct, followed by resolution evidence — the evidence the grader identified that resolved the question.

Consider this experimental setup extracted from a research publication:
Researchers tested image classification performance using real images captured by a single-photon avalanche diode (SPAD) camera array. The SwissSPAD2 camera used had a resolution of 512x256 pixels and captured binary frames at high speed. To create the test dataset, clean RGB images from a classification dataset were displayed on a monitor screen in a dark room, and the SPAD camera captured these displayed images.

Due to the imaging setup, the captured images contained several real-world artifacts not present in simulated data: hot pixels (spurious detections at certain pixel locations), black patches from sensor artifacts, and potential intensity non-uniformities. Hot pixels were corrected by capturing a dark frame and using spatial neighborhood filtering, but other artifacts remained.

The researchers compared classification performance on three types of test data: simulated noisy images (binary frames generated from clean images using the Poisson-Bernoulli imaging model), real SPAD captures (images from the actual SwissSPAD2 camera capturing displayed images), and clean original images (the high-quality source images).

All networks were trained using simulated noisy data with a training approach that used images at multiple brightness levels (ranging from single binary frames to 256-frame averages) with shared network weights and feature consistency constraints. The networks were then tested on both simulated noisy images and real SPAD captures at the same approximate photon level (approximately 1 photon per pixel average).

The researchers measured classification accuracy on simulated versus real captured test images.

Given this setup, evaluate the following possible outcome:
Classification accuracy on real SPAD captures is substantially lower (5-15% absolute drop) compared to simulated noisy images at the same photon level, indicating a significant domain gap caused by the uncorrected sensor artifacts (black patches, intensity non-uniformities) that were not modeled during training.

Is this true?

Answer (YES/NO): NO